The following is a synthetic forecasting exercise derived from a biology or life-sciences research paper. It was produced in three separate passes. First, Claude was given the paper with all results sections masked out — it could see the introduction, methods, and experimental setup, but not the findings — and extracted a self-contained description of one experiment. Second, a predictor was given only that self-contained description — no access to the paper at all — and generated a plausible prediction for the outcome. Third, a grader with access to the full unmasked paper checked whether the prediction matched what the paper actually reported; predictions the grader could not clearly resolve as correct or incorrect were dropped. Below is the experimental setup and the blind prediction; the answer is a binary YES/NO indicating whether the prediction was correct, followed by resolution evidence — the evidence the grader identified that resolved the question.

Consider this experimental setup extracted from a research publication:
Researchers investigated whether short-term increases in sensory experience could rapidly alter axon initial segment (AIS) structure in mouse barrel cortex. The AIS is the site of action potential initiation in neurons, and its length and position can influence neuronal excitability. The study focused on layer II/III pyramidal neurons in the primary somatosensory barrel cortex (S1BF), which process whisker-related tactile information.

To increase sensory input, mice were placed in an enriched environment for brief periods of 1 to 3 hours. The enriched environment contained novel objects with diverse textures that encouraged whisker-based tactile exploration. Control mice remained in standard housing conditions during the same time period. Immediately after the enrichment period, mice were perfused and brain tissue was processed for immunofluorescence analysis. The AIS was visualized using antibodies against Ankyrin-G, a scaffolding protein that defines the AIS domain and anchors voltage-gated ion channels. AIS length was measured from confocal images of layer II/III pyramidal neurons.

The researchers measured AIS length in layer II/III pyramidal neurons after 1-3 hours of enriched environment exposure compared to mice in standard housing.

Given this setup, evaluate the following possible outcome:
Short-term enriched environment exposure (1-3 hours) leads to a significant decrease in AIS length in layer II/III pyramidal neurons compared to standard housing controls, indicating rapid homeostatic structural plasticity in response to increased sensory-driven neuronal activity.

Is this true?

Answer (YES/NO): YES